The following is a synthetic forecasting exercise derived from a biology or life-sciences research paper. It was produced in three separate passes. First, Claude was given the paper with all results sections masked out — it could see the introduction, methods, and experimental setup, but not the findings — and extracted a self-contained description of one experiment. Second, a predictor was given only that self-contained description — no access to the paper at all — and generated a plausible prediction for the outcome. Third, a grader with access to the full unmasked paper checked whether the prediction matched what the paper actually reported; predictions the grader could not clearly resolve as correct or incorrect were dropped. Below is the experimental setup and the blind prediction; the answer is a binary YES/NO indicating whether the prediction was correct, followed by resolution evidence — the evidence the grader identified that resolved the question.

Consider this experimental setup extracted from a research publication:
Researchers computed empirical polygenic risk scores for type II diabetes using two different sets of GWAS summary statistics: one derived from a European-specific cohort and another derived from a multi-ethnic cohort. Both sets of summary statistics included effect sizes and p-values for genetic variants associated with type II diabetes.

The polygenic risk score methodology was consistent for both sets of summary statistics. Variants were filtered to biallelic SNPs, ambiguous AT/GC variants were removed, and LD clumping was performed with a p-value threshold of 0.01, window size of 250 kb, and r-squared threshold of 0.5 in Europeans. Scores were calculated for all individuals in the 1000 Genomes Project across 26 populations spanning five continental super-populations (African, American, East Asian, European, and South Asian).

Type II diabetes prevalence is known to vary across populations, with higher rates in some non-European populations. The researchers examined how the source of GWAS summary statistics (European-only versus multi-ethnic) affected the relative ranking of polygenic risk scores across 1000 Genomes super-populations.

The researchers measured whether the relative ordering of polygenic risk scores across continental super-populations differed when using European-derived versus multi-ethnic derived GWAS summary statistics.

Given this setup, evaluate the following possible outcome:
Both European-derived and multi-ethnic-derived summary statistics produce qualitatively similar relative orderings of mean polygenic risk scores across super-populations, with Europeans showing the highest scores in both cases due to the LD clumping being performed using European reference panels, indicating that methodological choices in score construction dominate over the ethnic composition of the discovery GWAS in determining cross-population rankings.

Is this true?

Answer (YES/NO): NO